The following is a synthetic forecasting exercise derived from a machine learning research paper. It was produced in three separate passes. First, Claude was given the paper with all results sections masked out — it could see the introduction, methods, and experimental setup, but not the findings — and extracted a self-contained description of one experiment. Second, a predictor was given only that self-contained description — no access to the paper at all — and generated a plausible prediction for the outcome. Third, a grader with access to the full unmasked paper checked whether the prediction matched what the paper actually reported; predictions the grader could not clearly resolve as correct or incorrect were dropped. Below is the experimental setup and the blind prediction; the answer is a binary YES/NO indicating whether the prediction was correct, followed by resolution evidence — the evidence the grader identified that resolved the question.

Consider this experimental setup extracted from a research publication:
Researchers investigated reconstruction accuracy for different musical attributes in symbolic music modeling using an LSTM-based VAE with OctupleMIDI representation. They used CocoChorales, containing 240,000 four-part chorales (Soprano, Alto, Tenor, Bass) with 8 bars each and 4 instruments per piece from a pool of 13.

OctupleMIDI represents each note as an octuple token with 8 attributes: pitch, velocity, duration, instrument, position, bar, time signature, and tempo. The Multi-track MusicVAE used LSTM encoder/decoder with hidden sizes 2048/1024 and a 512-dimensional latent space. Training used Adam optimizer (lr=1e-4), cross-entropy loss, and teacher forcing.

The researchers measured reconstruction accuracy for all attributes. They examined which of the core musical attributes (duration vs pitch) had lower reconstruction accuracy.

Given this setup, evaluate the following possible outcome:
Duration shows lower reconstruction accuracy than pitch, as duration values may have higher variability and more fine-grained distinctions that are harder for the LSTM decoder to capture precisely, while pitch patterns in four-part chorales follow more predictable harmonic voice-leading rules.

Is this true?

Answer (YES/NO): YES